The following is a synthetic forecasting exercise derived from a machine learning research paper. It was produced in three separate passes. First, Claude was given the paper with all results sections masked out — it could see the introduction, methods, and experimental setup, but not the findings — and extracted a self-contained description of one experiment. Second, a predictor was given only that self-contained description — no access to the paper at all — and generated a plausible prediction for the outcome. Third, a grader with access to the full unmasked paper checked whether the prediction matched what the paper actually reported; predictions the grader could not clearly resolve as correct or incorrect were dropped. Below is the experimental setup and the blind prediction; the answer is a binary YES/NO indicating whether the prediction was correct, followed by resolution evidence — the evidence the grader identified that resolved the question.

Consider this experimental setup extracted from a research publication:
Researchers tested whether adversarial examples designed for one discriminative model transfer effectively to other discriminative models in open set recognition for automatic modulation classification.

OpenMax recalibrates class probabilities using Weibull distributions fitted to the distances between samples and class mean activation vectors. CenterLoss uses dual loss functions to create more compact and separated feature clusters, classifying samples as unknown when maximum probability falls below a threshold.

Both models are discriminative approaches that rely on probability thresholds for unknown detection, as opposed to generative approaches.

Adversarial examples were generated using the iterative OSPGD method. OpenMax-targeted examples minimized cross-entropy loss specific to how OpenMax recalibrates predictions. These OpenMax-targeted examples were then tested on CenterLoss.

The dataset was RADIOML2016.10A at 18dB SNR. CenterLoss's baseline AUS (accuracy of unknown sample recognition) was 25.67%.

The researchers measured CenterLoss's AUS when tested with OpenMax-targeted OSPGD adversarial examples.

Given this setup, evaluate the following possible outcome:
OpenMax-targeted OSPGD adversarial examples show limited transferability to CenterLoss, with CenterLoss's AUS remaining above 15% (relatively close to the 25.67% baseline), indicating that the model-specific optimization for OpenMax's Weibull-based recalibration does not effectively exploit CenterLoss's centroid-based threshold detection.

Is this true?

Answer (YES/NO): YES